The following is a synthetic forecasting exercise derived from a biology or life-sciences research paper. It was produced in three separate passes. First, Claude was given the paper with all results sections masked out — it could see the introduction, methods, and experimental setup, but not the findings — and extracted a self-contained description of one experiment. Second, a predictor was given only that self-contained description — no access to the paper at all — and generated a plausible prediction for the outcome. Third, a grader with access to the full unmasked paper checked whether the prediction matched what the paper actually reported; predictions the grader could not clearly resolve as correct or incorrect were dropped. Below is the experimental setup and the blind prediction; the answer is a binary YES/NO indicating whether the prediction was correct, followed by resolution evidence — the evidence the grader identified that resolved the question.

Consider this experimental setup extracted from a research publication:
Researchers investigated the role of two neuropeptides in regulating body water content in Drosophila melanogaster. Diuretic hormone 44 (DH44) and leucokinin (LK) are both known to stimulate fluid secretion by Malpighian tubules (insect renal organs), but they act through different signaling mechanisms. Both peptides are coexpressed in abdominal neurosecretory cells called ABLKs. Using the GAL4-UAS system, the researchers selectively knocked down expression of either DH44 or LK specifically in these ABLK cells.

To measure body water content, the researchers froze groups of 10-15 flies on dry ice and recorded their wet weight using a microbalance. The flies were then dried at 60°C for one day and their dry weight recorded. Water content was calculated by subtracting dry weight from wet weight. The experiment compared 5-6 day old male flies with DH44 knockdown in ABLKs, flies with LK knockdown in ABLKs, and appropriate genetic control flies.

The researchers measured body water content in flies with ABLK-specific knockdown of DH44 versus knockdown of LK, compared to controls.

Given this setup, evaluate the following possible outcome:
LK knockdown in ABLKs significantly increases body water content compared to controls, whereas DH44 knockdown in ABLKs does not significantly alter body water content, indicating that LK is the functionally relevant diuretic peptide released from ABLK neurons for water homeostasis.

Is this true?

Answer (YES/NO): YES